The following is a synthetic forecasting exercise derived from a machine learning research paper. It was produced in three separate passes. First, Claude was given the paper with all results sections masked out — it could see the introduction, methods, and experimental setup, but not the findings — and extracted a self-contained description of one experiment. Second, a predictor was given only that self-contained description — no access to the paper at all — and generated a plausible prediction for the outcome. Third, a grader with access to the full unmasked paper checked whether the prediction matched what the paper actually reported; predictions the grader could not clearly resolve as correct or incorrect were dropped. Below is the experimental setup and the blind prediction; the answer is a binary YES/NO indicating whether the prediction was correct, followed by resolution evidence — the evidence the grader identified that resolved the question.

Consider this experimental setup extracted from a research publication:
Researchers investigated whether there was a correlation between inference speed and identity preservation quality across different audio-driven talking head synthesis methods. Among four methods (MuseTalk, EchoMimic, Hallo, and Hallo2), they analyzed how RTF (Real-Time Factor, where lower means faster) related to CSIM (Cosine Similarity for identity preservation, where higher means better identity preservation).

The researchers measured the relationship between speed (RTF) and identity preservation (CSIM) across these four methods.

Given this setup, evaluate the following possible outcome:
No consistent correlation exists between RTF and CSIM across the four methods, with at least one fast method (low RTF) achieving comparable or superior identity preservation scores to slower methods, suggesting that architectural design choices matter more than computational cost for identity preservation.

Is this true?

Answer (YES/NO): YES